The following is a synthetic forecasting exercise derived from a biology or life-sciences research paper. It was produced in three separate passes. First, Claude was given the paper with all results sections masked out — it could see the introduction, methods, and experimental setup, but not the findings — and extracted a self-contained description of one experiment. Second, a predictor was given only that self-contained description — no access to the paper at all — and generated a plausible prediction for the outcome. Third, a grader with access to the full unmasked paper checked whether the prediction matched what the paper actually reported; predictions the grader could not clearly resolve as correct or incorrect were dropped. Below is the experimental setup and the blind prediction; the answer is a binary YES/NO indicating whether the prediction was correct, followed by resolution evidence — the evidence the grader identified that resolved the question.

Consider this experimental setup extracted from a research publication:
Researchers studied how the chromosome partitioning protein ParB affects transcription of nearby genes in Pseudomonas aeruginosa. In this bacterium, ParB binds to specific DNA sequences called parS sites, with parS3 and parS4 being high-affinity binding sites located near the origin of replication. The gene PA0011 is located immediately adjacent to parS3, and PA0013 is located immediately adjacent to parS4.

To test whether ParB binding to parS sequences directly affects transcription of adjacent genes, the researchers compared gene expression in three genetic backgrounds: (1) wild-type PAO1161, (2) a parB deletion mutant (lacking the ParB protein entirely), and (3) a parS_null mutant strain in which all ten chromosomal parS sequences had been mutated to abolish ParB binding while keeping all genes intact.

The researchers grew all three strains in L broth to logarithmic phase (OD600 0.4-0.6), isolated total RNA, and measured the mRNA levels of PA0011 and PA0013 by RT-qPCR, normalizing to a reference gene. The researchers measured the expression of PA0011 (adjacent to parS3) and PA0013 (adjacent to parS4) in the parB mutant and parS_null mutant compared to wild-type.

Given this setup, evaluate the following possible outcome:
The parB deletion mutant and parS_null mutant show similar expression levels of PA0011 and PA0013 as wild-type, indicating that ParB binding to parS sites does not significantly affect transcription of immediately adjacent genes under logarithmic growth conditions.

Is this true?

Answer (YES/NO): NO